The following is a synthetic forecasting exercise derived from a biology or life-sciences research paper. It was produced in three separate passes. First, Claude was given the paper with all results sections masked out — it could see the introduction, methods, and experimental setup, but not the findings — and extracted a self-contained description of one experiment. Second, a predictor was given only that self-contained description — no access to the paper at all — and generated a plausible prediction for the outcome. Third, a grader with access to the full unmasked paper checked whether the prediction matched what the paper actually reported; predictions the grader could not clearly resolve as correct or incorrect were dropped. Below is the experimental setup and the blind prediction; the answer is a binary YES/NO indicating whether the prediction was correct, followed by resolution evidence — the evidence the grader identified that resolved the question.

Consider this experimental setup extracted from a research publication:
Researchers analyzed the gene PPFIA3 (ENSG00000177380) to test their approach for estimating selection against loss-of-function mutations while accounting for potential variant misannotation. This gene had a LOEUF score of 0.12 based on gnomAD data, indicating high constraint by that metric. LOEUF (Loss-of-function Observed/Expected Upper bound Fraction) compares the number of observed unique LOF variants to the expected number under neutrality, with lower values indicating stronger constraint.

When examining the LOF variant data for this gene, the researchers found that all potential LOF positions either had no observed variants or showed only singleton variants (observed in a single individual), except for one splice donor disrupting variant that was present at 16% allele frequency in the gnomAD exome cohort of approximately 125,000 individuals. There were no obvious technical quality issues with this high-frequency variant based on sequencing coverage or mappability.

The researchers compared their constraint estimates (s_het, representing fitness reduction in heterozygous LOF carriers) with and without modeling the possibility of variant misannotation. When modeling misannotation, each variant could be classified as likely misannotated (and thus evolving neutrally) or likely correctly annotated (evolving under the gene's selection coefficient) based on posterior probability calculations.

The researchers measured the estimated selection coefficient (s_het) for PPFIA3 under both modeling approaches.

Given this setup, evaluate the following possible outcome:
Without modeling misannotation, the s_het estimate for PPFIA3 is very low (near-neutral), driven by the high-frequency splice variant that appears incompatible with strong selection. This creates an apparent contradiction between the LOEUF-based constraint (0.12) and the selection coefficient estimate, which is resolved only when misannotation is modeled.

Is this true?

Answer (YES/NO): YES